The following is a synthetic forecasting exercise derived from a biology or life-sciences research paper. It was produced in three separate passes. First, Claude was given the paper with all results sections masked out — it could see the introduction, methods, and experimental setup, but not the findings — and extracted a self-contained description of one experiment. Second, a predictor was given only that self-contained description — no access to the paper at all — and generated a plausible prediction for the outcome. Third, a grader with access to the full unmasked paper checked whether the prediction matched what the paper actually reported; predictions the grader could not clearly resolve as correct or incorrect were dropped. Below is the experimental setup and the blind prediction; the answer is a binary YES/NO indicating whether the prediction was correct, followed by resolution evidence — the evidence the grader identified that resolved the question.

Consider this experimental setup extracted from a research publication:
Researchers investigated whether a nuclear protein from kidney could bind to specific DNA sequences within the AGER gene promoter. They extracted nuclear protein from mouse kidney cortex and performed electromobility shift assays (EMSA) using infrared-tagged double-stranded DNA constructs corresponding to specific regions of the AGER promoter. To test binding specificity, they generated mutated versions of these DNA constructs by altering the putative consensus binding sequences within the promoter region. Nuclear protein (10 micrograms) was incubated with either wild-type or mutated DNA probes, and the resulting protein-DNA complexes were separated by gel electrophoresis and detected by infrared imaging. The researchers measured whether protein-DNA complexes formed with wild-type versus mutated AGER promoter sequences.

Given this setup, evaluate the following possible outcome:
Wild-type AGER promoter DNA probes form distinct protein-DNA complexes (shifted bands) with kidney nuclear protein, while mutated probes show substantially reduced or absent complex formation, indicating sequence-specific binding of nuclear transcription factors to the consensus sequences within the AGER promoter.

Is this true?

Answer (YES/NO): YES